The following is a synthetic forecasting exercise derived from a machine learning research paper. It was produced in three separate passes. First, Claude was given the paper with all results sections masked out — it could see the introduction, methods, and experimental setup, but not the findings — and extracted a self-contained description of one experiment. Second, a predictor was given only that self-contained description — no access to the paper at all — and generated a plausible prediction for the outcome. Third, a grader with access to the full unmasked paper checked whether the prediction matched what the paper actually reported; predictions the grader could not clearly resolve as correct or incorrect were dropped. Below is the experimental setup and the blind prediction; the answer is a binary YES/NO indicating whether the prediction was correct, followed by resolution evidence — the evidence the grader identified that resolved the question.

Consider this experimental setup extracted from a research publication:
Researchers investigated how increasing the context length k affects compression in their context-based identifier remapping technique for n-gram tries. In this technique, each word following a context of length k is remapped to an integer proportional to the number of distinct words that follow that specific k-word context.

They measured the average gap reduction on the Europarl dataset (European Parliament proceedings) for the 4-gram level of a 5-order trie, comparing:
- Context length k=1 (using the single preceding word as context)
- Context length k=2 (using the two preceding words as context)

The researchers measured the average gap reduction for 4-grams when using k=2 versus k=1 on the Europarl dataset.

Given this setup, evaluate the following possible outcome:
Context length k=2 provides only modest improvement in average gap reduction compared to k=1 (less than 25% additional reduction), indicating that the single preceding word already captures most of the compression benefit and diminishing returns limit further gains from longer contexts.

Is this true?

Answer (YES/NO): NO